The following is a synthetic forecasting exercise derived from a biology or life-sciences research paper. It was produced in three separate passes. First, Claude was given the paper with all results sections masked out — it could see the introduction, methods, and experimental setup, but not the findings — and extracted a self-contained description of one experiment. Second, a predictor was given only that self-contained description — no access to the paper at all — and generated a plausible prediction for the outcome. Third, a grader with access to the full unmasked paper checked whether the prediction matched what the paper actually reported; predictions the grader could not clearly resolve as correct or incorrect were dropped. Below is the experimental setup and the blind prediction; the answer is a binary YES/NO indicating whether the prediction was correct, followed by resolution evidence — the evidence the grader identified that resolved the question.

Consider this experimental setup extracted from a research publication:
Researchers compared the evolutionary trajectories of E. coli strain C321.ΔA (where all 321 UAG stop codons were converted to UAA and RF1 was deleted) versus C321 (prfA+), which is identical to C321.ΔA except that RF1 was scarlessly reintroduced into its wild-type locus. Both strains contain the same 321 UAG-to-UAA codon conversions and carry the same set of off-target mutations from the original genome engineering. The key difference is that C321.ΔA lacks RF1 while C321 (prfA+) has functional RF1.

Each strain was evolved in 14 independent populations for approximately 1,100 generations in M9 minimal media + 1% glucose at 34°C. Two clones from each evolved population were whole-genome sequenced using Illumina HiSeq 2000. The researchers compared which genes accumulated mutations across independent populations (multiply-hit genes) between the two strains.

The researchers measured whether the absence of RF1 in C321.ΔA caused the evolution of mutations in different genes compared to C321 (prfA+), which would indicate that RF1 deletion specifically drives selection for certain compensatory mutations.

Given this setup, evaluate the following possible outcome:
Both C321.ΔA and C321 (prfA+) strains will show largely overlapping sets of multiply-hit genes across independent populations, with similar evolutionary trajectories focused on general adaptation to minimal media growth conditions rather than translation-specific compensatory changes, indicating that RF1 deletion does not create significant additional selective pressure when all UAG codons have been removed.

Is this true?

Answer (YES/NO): NO